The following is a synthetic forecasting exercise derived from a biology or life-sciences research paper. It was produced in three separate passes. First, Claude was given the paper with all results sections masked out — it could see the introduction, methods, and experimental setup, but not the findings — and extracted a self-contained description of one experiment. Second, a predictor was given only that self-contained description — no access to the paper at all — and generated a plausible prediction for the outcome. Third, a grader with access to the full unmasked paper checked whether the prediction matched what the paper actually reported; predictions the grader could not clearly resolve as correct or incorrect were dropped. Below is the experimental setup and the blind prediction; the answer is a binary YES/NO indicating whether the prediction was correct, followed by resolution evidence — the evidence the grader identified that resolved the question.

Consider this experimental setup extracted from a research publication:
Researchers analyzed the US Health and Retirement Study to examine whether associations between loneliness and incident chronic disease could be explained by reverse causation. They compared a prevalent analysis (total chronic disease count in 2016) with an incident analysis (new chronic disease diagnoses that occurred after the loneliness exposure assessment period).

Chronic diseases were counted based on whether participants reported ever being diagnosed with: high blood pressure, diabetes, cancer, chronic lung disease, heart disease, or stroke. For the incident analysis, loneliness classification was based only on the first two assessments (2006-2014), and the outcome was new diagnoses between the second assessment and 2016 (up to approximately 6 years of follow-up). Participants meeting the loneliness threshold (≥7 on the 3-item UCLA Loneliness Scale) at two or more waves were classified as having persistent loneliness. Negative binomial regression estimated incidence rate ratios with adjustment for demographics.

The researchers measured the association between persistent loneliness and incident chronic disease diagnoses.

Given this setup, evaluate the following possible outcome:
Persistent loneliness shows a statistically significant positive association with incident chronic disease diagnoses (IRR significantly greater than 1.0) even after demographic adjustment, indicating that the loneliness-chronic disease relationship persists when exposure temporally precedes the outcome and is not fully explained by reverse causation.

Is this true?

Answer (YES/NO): NO